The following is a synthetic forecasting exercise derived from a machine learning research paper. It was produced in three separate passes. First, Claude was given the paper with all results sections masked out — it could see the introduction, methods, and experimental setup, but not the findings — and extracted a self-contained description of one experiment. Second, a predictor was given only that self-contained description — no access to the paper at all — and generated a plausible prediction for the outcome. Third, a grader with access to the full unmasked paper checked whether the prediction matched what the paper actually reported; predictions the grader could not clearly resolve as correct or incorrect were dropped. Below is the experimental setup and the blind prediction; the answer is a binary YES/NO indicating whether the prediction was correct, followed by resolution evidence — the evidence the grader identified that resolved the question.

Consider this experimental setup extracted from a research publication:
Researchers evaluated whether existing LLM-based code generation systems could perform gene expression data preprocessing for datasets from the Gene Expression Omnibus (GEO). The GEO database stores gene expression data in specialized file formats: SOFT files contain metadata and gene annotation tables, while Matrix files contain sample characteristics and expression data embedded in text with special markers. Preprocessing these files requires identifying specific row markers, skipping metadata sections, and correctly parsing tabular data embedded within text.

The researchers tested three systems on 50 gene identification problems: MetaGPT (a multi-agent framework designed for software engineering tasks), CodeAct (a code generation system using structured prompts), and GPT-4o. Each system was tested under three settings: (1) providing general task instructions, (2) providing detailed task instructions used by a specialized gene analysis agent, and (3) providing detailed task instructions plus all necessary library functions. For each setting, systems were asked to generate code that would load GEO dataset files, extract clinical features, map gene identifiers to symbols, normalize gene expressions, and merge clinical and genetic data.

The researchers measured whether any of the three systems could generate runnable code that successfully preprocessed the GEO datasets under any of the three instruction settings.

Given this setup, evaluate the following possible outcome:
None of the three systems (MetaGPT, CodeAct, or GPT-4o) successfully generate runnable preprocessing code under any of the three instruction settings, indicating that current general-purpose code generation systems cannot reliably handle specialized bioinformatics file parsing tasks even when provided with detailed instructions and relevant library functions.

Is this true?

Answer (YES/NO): YES